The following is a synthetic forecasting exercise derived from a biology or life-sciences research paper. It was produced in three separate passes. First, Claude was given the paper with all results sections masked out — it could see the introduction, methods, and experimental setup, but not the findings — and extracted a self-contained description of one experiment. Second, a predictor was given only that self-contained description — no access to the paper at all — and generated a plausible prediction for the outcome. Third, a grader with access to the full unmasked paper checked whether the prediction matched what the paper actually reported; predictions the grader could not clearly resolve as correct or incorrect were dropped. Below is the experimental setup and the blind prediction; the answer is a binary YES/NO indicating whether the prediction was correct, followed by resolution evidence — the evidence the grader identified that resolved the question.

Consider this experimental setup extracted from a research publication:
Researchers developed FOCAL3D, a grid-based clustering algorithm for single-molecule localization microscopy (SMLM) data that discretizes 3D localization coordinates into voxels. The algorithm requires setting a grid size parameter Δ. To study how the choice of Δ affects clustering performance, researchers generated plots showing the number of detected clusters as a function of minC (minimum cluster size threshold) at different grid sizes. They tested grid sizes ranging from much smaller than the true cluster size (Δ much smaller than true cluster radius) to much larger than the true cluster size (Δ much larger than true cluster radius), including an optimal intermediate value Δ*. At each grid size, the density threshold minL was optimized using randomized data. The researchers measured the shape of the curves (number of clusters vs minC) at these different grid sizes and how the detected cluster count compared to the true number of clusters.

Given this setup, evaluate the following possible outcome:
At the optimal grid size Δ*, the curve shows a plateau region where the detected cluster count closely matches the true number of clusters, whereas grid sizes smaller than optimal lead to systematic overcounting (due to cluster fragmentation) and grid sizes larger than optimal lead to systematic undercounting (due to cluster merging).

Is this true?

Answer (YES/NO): NO